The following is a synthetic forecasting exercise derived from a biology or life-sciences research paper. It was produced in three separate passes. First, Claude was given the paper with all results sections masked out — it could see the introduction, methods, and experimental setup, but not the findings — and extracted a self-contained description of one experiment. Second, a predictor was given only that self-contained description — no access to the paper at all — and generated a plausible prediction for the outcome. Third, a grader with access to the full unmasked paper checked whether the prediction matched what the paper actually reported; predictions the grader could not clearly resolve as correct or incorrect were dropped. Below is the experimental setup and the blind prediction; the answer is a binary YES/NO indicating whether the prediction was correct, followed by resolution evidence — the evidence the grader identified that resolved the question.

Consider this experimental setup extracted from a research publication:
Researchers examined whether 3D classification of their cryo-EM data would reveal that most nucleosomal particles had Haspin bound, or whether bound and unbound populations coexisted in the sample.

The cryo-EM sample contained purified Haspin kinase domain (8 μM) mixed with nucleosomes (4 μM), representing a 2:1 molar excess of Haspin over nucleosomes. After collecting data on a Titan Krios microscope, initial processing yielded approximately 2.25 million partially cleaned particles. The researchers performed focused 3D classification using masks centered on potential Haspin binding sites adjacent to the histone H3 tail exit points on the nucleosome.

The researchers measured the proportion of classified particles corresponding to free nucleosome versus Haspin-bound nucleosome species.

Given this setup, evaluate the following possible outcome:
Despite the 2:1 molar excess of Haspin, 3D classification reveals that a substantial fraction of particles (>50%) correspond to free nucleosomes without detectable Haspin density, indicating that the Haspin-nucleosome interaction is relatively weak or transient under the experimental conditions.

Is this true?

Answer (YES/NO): NO